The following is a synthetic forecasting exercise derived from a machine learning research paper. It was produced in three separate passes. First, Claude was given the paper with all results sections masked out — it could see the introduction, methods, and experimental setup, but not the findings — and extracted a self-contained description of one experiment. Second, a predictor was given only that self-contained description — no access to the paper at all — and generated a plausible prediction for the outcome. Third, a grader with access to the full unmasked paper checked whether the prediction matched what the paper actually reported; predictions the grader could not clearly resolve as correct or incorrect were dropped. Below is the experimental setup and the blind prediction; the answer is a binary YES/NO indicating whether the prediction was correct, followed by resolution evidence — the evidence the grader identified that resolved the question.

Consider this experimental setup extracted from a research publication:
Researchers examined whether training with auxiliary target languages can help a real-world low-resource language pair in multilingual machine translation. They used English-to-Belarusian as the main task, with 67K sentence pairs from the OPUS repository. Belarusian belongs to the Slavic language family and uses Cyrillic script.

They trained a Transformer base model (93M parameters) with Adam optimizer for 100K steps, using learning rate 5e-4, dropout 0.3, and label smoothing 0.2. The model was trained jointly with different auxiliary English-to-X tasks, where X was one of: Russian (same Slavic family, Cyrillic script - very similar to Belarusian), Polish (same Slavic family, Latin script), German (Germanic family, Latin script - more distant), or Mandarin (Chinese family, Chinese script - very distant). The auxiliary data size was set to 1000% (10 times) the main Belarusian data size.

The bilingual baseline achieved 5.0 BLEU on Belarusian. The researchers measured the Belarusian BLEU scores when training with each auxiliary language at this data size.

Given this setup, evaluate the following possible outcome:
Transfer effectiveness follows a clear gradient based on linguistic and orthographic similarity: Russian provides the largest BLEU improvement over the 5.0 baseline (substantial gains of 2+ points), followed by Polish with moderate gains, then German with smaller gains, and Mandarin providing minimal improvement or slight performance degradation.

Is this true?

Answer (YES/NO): NO